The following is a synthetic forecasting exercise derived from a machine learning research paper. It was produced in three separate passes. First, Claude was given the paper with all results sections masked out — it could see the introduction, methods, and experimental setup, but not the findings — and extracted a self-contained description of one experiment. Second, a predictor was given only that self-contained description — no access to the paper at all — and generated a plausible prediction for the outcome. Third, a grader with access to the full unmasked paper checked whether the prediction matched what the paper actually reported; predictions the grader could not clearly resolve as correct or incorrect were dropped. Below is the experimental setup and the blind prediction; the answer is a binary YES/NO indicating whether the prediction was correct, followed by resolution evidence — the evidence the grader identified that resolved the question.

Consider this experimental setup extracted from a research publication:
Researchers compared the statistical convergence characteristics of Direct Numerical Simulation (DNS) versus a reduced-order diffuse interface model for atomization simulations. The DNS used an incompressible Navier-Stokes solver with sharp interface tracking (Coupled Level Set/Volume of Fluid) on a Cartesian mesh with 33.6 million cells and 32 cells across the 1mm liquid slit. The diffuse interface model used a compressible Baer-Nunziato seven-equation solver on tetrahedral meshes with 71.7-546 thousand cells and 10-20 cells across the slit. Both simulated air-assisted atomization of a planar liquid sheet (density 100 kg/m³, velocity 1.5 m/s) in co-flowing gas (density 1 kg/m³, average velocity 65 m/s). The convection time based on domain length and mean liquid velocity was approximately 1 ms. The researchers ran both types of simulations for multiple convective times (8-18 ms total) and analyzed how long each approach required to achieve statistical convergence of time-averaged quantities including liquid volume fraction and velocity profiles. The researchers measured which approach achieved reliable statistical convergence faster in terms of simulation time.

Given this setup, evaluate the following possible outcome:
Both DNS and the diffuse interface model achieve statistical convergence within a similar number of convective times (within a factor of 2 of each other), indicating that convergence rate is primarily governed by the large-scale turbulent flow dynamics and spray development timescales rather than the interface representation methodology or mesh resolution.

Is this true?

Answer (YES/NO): NO